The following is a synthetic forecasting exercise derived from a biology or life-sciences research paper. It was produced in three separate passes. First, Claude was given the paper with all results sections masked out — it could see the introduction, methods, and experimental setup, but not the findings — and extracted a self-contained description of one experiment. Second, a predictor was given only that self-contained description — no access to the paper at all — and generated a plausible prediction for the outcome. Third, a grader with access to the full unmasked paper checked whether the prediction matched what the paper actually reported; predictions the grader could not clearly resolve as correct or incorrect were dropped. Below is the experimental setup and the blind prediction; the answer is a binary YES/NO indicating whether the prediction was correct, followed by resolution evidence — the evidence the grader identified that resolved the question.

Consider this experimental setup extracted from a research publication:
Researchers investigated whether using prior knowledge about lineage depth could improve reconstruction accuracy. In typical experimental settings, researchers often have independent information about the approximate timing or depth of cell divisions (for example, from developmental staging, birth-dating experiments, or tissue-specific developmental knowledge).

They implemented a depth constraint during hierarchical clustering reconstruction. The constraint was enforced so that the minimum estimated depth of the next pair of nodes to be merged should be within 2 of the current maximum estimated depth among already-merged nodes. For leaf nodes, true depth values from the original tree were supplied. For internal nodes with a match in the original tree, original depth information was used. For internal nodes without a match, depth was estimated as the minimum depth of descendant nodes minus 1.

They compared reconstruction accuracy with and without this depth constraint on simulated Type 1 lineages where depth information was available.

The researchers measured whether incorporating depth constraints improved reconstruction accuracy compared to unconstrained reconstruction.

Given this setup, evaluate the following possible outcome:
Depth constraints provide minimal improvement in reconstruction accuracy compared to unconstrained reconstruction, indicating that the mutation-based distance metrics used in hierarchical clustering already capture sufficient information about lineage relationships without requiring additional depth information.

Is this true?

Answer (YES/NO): NO